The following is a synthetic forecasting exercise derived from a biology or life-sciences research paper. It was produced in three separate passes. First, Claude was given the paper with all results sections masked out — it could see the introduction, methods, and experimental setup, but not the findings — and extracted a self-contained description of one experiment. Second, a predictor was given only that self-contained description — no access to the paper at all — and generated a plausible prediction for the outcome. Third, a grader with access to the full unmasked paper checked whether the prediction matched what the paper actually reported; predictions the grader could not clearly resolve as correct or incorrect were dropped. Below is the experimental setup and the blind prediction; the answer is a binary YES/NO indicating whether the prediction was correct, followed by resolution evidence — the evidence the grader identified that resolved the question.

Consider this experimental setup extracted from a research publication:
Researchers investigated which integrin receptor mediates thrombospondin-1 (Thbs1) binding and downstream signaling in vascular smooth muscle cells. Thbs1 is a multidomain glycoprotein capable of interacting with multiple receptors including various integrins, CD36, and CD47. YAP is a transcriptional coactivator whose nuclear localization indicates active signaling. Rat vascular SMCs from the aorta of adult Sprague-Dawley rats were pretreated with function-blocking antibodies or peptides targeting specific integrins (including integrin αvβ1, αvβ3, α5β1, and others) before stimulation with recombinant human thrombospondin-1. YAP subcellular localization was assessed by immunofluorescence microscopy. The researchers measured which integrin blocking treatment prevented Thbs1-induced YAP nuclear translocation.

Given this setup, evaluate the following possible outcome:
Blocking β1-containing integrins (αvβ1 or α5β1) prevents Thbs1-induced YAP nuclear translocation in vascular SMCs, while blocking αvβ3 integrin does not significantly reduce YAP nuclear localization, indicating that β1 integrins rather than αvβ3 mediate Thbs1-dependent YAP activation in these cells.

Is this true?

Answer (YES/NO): YES